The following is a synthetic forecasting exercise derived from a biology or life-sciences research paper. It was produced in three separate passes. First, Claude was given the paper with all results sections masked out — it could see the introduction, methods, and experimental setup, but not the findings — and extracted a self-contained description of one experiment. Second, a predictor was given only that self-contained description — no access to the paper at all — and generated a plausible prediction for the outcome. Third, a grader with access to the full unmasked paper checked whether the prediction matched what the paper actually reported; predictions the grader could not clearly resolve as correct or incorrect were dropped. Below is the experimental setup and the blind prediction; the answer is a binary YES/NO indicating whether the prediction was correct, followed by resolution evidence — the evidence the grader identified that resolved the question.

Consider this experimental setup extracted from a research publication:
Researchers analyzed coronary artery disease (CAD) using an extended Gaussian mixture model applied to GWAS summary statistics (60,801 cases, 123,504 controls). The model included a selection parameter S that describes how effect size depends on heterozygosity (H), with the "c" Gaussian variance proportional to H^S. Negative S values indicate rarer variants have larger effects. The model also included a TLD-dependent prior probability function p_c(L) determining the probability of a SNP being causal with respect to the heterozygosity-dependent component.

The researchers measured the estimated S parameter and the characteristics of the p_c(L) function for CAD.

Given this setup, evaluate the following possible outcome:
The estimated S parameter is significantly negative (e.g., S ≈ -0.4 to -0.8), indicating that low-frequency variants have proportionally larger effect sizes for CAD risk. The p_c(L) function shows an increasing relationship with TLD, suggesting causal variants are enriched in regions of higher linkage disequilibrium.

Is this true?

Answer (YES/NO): NO